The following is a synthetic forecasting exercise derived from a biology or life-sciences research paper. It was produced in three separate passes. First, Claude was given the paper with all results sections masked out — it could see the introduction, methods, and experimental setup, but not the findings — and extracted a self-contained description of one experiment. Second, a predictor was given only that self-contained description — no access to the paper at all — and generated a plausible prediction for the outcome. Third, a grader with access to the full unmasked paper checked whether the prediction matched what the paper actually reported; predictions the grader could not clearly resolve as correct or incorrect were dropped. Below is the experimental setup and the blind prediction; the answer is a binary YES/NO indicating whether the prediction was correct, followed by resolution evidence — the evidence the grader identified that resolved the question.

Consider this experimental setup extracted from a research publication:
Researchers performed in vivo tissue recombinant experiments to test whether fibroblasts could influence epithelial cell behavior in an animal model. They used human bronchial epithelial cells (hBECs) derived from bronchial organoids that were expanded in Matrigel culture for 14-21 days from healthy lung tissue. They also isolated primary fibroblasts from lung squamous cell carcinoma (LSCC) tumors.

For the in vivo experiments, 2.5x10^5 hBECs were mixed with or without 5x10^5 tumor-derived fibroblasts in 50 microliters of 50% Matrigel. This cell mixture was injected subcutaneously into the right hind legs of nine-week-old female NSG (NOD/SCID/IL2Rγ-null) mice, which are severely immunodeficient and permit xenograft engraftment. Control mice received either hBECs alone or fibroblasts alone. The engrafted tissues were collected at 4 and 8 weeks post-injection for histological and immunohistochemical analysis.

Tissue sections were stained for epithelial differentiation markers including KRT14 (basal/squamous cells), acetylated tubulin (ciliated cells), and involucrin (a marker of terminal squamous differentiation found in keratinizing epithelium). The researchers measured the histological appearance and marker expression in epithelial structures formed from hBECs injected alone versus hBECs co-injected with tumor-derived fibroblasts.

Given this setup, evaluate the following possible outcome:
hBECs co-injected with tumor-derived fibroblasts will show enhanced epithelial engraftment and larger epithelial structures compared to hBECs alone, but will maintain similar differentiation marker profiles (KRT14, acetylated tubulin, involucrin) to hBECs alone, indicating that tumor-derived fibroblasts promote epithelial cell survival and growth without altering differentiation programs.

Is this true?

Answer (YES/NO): NO